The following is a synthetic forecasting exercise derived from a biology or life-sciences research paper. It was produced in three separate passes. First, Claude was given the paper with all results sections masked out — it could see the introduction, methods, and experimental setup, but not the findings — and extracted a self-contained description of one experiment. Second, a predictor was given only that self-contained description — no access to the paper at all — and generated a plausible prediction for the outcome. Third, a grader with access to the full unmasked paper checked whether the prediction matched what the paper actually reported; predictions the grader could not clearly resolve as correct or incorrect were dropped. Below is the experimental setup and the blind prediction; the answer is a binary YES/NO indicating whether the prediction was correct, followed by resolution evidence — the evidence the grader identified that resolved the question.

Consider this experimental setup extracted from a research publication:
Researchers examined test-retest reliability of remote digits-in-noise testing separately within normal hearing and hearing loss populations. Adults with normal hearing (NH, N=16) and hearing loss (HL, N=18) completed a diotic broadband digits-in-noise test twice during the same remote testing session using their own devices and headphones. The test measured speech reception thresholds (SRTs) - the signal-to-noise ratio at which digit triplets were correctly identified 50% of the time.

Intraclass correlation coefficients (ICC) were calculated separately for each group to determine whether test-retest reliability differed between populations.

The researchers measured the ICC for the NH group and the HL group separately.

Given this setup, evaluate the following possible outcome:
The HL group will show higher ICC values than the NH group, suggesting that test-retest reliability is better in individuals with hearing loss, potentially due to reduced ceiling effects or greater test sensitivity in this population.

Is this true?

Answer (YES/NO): YES